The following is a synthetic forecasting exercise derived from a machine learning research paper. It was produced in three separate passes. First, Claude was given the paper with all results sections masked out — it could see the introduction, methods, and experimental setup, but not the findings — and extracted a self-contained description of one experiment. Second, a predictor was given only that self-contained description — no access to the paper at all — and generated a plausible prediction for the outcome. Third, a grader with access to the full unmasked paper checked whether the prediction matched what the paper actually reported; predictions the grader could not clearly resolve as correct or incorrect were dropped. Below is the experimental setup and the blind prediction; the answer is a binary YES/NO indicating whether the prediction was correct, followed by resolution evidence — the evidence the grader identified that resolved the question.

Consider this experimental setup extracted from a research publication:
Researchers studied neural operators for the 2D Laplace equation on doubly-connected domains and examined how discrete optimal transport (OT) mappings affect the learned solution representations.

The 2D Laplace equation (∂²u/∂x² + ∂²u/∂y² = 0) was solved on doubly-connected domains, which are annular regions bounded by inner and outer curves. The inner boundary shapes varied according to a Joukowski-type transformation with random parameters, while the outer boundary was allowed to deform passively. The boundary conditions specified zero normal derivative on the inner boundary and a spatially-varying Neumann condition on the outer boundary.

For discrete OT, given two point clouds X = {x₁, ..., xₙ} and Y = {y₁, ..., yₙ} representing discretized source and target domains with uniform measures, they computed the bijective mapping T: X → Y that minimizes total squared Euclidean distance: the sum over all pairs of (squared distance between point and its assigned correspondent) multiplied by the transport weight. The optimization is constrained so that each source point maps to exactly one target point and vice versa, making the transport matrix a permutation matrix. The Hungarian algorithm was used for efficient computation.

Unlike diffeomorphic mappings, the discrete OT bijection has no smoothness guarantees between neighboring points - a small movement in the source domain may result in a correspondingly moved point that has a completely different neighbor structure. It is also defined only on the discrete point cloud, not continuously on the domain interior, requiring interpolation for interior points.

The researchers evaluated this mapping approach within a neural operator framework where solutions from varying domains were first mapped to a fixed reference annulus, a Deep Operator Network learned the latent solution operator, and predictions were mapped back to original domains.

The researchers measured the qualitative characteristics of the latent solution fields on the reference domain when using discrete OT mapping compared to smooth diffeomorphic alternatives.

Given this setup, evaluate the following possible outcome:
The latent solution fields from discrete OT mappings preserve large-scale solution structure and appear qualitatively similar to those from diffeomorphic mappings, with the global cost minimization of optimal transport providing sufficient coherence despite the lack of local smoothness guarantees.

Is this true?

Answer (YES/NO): NO